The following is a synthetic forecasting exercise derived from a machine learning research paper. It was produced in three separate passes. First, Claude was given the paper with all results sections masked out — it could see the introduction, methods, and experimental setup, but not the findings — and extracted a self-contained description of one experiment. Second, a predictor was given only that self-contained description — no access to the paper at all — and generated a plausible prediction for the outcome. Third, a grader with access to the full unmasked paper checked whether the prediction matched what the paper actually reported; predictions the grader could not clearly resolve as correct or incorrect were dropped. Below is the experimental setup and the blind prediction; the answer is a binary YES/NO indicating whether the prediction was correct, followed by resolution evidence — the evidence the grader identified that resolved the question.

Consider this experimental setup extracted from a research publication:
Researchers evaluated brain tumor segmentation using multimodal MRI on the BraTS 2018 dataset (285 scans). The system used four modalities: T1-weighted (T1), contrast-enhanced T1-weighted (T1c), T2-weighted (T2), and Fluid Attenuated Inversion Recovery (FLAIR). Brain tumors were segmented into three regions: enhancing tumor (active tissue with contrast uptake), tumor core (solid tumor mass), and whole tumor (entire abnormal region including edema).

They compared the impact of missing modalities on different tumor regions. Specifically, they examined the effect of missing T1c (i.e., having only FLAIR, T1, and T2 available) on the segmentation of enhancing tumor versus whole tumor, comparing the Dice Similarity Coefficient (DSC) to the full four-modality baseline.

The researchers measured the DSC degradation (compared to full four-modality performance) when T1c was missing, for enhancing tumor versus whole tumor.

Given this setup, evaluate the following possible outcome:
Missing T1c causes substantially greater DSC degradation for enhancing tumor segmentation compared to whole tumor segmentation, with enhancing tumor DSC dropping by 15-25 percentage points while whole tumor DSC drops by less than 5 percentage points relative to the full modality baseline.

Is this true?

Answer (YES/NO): NO